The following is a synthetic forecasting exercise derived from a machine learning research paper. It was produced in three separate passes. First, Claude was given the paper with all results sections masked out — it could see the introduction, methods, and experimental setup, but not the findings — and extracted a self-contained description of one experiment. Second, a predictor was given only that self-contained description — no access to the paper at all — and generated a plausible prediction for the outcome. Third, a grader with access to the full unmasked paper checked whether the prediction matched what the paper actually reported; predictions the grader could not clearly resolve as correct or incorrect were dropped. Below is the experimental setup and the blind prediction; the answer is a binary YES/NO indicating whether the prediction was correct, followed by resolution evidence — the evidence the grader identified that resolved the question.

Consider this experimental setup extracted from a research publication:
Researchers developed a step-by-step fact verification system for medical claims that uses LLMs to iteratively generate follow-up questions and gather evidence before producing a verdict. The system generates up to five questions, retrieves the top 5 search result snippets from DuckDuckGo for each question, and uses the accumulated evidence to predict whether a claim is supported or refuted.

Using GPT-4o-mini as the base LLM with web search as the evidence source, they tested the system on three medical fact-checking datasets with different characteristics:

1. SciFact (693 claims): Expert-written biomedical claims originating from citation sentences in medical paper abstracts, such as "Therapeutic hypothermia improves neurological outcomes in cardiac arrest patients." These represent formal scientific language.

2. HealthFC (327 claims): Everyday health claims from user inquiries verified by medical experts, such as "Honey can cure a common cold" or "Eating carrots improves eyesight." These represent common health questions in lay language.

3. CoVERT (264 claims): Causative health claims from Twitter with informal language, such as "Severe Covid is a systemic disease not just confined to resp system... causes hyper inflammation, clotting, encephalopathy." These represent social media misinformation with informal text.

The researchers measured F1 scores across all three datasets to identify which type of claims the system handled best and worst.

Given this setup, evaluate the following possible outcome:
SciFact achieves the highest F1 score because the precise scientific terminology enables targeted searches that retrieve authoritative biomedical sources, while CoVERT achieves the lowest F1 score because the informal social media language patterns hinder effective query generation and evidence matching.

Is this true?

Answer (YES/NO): NO